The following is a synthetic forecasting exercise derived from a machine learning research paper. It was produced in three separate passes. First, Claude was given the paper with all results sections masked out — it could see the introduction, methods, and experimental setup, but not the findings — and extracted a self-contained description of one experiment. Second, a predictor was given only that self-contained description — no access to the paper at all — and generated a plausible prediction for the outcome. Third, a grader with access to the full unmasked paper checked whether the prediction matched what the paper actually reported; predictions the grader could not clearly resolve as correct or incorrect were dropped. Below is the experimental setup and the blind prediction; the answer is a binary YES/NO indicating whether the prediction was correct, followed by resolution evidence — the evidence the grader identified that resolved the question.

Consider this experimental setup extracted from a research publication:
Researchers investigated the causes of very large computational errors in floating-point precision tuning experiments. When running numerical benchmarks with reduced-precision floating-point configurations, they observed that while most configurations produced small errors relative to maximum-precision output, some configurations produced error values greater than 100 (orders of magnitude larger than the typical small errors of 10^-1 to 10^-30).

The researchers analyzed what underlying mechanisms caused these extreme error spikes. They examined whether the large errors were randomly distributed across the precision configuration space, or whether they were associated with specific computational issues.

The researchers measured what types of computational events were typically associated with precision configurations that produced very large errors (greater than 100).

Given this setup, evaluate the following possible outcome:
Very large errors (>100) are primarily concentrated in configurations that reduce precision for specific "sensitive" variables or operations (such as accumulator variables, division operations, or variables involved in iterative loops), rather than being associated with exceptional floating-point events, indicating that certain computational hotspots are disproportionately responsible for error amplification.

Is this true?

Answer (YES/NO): NO